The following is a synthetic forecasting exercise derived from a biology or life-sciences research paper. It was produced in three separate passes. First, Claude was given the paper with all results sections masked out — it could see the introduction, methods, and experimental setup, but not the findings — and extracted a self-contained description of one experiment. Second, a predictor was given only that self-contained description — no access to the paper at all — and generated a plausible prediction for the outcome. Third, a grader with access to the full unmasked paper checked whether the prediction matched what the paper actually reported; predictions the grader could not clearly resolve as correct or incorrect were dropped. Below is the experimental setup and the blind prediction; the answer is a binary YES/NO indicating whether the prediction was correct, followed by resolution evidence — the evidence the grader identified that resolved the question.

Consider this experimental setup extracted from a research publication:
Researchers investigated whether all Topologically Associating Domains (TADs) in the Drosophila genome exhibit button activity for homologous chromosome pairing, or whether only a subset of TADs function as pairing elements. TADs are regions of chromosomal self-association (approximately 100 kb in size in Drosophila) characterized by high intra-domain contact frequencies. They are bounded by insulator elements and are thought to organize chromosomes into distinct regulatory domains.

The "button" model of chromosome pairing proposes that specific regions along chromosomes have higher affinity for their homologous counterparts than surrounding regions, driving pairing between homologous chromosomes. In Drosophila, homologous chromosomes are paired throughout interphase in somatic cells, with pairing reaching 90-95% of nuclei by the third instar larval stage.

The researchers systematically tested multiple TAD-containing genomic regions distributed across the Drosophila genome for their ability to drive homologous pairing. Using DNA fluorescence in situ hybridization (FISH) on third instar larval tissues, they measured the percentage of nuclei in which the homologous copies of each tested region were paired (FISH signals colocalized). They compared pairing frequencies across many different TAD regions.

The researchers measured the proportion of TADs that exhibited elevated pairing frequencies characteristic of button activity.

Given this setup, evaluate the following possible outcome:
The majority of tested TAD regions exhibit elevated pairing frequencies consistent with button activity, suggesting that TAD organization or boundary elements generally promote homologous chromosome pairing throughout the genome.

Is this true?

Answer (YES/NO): YES